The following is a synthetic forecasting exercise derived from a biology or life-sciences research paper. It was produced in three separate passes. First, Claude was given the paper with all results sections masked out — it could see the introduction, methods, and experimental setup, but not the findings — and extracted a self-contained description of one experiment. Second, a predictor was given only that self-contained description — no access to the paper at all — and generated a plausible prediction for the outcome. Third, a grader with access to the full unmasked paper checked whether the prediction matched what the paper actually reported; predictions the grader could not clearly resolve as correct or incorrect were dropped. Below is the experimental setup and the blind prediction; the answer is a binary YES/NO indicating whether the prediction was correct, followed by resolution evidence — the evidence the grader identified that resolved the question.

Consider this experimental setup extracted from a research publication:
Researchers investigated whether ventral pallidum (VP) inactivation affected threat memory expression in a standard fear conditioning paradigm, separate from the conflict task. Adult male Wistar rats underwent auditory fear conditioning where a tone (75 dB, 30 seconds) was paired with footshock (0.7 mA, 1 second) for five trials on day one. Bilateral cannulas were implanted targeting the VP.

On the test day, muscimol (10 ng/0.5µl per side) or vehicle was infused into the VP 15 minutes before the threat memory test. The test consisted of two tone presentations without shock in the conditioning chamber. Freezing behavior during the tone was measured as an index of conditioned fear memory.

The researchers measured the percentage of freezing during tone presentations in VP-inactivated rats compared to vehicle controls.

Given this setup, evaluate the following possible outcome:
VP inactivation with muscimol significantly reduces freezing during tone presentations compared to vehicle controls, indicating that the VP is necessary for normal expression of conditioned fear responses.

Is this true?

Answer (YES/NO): NO